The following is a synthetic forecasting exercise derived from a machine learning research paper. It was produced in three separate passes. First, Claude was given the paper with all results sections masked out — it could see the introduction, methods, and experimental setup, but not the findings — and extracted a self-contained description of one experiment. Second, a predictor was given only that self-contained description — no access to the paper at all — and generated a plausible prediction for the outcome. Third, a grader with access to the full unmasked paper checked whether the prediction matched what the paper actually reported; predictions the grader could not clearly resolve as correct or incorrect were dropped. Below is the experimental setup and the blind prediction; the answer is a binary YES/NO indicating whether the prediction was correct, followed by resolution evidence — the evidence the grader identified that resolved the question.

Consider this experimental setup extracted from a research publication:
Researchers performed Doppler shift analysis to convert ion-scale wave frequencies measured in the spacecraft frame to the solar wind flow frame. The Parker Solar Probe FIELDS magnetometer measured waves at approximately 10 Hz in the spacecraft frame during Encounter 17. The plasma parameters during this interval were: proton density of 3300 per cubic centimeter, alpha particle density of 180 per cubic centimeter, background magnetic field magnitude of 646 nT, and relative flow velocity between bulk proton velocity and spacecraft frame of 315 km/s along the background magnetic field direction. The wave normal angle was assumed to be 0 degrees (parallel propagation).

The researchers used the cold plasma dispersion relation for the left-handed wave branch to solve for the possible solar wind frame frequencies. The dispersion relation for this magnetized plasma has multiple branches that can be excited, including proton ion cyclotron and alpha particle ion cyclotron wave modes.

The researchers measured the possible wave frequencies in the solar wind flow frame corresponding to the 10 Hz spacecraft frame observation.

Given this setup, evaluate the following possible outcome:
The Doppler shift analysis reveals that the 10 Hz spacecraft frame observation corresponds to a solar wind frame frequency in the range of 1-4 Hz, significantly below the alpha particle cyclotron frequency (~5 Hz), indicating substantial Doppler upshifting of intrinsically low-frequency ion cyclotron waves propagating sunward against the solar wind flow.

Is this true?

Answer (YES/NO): NO